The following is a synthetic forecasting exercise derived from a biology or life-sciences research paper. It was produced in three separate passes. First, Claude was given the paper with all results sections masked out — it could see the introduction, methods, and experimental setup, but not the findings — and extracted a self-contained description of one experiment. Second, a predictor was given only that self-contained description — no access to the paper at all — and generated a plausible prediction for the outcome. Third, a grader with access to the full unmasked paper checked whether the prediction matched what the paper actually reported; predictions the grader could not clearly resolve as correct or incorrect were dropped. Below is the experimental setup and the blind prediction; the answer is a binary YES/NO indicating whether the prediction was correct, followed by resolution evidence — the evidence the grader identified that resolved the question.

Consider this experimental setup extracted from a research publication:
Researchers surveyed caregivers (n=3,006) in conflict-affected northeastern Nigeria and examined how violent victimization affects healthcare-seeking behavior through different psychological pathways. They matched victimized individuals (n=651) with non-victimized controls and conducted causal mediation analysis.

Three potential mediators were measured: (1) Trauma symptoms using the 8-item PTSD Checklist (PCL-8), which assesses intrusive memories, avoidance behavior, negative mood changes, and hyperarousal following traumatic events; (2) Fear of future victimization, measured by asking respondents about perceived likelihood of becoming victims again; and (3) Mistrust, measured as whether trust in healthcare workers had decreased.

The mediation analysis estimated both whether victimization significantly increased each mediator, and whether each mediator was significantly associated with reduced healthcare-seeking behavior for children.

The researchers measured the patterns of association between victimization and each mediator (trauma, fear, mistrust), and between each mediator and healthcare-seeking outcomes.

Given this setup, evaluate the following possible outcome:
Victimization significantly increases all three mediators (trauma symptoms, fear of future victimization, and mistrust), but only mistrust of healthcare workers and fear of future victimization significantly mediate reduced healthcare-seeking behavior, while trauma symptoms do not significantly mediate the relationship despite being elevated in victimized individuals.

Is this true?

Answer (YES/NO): NO